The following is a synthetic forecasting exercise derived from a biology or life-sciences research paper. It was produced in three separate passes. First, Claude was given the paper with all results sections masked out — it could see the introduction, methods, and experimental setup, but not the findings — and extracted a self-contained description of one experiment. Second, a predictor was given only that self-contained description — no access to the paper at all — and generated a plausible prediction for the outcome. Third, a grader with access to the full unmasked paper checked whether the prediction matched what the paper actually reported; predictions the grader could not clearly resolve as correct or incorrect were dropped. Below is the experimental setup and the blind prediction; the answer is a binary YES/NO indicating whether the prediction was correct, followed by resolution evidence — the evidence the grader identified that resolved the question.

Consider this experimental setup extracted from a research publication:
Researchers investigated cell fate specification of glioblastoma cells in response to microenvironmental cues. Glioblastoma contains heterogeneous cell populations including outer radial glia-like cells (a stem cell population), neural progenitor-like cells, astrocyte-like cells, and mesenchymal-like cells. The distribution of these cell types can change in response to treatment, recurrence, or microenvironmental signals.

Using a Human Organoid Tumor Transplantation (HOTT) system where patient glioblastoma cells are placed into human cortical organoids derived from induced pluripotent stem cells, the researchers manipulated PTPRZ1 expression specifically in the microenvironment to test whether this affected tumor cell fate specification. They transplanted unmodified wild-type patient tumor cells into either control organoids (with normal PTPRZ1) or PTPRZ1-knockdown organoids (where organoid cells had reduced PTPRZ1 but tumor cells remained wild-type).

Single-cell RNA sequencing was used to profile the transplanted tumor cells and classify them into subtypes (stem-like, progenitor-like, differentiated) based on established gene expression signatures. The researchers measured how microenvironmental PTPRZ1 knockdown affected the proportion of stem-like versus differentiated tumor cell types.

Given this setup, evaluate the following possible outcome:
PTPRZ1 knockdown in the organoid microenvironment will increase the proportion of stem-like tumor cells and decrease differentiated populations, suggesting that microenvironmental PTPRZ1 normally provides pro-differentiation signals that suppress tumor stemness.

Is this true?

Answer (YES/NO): YES